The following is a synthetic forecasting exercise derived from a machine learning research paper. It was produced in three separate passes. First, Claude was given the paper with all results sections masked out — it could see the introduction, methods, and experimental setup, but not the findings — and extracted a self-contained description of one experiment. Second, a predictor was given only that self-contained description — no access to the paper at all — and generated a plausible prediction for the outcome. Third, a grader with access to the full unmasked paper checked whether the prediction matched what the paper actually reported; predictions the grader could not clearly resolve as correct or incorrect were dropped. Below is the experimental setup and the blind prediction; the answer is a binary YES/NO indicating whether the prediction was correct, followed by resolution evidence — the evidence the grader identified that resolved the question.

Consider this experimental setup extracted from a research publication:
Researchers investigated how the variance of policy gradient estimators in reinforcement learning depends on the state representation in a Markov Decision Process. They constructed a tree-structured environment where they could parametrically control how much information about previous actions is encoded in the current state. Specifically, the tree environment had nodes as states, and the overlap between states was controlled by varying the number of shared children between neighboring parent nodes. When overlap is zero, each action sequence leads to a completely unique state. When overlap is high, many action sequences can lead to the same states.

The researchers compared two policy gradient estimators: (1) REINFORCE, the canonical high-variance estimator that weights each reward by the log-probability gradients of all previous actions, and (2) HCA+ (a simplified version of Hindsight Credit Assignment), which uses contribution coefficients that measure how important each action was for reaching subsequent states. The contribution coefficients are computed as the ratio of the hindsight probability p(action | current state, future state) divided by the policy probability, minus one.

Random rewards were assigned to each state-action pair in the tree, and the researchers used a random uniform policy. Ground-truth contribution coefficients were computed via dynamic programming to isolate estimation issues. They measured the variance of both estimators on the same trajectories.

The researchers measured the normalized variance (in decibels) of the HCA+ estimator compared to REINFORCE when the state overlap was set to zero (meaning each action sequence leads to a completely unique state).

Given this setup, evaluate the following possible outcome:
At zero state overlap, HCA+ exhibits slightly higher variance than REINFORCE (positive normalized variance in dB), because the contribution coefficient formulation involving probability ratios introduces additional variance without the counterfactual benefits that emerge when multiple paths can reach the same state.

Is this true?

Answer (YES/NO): NO